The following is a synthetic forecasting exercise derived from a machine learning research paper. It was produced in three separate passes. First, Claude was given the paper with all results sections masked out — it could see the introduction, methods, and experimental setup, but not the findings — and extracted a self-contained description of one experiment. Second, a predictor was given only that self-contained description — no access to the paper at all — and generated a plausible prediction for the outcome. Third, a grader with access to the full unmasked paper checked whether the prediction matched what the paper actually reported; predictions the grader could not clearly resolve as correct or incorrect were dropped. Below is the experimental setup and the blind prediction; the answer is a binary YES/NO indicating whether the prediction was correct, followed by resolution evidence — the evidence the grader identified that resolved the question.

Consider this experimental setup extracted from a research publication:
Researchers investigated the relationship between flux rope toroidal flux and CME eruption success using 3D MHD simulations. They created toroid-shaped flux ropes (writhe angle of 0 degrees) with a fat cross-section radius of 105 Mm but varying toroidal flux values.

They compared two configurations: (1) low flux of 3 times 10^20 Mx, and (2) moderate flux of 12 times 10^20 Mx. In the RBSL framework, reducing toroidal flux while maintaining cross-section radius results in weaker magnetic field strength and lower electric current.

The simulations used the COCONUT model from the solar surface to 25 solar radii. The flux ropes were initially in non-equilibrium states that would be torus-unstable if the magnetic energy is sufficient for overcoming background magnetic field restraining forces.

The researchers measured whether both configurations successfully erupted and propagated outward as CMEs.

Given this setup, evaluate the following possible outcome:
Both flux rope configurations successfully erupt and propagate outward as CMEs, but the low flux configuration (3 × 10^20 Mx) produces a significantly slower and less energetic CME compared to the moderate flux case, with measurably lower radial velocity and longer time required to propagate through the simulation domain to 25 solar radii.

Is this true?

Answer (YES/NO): NO